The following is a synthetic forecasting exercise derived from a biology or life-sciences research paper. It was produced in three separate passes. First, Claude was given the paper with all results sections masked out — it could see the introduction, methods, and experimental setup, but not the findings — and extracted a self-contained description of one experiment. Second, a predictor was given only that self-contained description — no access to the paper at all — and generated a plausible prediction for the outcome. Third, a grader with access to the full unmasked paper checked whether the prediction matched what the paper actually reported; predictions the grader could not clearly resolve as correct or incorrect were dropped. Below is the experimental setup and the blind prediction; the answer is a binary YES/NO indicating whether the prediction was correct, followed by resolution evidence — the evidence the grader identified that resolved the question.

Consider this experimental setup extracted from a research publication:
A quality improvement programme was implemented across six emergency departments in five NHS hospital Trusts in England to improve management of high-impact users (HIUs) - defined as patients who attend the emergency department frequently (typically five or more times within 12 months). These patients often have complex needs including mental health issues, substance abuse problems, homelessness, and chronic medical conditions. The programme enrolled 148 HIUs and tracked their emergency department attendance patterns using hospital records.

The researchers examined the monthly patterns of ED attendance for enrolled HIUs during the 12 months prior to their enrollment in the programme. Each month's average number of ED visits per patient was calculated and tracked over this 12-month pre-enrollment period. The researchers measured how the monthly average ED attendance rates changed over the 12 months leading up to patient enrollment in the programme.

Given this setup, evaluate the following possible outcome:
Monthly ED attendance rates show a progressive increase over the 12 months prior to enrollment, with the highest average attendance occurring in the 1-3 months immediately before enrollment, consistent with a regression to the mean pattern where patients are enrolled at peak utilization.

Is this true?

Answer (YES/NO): YES